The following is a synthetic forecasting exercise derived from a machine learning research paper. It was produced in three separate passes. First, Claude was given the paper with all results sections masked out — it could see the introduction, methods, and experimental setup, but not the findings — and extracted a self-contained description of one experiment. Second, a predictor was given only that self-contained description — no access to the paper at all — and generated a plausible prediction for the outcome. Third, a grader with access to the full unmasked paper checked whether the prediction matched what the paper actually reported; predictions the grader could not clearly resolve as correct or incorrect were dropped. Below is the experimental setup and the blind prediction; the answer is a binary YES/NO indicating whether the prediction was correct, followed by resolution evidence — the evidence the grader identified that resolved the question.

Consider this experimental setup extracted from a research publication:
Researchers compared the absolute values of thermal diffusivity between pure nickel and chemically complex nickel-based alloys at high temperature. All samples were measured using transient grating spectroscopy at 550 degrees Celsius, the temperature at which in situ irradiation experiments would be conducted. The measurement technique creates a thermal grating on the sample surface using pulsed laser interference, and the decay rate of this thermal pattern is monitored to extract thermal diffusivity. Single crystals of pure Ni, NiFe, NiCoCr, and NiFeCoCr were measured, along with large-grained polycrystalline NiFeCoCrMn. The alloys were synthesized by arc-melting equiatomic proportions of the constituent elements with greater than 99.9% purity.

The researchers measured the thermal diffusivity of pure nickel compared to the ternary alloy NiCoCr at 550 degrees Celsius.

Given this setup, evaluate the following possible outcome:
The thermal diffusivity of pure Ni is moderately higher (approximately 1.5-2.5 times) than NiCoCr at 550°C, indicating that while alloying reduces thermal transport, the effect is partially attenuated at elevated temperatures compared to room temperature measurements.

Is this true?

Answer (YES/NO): NO